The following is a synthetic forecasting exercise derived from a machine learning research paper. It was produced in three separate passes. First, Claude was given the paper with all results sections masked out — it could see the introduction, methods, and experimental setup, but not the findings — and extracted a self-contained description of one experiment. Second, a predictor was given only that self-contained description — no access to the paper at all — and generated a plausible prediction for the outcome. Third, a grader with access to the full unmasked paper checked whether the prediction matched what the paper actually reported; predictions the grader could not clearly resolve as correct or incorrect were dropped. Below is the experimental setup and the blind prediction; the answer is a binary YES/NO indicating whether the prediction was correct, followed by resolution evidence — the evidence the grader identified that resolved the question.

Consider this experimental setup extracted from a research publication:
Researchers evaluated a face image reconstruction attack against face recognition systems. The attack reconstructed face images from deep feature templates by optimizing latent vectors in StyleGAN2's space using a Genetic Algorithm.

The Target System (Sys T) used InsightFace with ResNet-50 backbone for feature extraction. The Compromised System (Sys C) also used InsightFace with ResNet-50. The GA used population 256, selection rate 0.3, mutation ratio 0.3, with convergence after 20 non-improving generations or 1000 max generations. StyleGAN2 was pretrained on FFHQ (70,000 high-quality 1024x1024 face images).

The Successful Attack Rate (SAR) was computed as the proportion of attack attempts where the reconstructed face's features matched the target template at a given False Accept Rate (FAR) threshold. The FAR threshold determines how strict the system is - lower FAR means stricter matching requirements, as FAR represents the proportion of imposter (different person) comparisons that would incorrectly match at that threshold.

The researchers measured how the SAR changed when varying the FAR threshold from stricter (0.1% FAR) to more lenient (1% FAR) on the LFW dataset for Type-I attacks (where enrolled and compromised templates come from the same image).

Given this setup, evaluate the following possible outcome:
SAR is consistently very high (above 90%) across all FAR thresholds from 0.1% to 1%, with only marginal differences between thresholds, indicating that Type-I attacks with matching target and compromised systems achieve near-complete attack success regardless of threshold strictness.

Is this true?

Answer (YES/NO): YES